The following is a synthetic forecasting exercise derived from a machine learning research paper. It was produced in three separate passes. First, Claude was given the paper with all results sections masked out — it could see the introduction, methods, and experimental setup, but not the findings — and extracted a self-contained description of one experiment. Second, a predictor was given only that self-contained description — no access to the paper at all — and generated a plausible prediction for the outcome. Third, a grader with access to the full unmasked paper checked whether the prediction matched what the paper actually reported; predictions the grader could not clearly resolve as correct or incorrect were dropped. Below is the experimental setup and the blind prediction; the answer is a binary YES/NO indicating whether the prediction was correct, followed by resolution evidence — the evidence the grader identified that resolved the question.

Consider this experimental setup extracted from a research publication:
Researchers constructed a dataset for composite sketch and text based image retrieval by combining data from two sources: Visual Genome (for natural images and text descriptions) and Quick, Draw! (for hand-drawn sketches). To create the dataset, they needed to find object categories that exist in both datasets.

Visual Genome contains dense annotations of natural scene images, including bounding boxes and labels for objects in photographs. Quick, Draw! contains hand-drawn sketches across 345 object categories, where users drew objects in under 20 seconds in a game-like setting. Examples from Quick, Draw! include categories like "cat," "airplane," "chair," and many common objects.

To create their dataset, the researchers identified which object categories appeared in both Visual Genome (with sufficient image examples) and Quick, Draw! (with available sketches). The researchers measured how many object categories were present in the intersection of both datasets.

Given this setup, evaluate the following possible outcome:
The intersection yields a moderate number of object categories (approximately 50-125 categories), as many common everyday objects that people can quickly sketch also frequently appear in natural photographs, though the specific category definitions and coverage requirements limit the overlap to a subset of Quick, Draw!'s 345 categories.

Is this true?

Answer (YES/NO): NO